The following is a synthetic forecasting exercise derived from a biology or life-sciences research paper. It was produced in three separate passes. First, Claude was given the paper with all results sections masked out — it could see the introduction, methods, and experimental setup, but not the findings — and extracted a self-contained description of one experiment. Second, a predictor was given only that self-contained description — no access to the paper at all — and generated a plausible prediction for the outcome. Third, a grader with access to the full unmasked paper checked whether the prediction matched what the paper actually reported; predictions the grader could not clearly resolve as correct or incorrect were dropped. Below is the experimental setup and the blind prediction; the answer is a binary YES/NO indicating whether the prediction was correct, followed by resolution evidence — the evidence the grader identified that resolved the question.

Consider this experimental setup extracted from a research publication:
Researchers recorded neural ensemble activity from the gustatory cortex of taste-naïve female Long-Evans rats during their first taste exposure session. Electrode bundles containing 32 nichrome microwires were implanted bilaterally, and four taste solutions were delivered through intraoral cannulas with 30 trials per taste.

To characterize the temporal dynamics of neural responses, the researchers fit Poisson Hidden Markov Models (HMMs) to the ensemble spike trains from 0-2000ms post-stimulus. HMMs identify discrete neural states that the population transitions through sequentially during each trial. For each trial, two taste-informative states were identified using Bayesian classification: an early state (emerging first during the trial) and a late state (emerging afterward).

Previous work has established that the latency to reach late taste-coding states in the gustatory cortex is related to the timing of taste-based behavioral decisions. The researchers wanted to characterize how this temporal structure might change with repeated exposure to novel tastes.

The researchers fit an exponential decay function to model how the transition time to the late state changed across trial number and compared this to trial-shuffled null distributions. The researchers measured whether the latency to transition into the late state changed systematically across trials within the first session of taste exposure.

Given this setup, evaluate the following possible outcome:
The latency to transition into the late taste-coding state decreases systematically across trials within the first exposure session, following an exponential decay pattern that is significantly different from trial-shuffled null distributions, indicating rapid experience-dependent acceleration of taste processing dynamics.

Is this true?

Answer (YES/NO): NO